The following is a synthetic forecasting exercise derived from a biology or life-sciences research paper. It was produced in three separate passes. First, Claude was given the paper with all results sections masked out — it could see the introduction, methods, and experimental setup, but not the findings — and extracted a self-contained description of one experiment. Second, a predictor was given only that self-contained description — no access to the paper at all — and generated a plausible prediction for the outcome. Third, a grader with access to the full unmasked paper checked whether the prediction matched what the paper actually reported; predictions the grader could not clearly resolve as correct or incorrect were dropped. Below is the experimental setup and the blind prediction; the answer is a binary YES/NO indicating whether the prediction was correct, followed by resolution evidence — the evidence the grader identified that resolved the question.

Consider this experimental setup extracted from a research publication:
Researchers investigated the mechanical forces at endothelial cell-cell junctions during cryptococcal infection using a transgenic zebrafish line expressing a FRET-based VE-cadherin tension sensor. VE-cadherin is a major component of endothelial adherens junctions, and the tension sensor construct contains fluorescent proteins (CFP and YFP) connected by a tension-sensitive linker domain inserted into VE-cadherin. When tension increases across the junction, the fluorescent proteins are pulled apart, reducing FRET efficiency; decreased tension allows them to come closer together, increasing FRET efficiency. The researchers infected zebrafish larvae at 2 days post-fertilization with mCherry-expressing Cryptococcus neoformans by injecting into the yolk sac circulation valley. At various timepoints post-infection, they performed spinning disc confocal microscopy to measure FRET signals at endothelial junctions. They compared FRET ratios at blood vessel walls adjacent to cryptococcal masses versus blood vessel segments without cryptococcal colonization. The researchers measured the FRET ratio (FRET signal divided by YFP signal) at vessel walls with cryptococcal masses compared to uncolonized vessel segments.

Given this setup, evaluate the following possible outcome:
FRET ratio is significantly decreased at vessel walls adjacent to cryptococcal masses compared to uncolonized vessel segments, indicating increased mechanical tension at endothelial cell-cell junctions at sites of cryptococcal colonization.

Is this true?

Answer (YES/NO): NO